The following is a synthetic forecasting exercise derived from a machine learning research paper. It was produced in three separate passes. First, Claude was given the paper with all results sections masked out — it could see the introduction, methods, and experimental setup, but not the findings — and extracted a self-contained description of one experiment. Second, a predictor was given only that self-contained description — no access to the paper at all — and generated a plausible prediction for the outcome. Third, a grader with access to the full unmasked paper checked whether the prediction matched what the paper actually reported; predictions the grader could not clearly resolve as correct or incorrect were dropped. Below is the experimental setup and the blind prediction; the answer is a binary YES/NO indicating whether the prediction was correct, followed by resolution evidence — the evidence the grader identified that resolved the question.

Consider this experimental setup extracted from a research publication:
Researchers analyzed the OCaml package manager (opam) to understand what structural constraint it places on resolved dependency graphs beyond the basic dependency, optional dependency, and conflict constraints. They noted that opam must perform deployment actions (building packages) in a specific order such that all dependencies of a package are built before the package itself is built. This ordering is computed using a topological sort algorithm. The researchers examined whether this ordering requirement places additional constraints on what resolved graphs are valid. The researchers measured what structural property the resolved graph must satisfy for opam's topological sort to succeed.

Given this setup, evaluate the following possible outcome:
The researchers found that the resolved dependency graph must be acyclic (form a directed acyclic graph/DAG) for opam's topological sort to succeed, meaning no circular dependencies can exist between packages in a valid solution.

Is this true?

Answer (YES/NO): YES